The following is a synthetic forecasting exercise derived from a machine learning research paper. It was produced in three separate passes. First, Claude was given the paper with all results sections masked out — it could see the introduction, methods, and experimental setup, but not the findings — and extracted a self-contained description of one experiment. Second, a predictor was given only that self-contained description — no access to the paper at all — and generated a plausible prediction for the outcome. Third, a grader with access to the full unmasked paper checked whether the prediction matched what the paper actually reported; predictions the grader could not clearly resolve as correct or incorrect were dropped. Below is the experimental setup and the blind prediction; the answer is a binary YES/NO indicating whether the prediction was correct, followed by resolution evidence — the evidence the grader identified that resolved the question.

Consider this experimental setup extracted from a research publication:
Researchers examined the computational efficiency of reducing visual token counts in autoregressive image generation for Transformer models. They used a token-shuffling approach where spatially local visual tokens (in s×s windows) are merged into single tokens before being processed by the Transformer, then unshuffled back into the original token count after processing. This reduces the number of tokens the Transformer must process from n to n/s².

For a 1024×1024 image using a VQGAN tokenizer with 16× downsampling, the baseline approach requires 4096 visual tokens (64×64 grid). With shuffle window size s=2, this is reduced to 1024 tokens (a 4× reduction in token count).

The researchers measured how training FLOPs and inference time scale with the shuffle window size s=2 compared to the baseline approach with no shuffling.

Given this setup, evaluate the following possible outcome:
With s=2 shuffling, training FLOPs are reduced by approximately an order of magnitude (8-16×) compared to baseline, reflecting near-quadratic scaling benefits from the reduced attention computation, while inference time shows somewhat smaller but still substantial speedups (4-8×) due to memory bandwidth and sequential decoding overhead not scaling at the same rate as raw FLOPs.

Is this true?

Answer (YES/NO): NO